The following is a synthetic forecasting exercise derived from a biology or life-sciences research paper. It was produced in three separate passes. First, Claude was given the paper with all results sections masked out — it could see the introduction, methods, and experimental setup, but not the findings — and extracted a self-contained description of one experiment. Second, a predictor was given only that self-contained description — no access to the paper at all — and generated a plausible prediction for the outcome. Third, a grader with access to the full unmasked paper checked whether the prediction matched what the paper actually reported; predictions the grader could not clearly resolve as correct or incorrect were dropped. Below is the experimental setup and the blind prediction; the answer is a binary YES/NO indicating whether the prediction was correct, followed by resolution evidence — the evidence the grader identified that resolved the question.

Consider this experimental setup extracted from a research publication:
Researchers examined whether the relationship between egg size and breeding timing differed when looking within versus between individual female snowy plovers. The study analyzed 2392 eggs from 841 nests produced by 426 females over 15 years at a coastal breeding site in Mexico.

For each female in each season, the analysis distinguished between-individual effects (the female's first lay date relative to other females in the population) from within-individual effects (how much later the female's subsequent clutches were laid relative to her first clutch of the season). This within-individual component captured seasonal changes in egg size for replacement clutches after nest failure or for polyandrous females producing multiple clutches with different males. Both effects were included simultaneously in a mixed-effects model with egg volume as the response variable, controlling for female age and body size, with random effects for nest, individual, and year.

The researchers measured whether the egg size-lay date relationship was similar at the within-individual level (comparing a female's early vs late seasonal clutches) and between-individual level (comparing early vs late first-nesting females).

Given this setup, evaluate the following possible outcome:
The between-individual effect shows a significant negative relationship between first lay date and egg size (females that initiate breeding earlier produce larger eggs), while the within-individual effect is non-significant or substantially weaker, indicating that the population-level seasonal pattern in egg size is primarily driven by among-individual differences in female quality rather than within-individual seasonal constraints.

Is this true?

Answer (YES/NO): NO